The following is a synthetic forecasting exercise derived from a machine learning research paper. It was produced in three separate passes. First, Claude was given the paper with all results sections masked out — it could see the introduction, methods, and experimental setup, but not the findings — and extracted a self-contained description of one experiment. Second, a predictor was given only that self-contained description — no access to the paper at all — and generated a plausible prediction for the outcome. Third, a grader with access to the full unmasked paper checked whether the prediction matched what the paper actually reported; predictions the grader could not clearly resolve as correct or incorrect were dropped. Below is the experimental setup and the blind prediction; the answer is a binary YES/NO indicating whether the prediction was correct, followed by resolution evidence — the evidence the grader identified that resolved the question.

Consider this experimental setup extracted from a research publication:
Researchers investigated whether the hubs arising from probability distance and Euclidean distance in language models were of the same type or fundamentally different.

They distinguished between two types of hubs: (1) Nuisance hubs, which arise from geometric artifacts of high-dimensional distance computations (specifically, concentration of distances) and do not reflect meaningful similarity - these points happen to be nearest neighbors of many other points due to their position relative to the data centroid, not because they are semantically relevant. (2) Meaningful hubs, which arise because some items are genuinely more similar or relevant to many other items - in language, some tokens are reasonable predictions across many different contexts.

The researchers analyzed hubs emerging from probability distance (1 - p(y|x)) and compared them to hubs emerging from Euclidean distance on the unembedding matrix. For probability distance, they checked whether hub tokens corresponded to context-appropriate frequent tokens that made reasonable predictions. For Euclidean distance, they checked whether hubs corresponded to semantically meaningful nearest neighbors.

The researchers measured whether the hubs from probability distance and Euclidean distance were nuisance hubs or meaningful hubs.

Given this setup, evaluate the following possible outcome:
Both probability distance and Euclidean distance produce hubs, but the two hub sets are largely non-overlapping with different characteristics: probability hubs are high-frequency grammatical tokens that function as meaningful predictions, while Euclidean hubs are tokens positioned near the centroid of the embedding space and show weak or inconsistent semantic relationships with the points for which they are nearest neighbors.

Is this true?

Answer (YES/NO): NO